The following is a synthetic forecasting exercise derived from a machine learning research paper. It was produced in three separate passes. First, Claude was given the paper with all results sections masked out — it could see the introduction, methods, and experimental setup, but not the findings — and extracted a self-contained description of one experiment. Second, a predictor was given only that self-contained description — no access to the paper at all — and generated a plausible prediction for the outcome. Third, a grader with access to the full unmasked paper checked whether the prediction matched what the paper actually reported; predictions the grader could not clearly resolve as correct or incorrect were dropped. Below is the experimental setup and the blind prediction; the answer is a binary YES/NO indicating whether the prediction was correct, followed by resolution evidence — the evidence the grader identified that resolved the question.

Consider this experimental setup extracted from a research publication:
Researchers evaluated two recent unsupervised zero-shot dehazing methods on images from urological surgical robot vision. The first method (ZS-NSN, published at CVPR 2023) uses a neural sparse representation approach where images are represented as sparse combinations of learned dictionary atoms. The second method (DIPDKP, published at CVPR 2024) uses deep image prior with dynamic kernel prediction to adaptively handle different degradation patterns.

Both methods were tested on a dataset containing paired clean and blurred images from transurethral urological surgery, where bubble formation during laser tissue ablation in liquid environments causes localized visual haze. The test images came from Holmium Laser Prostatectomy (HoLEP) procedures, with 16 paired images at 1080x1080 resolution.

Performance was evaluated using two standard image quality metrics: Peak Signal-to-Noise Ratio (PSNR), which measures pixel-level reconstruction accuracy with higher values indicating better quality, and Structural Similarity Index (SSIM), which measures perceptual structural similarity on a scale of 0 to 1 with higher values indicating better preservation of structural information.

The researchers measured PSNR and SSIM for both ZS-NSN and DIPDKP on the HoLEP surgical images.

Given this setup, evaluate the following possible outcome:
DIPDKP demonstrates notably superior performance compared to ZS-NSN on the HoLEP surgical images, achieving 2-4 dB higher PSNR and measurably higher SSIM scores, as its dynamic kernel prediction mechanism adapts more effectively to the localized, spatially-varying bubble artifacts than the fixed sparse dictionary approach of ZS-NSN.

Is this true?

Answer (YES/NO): NO